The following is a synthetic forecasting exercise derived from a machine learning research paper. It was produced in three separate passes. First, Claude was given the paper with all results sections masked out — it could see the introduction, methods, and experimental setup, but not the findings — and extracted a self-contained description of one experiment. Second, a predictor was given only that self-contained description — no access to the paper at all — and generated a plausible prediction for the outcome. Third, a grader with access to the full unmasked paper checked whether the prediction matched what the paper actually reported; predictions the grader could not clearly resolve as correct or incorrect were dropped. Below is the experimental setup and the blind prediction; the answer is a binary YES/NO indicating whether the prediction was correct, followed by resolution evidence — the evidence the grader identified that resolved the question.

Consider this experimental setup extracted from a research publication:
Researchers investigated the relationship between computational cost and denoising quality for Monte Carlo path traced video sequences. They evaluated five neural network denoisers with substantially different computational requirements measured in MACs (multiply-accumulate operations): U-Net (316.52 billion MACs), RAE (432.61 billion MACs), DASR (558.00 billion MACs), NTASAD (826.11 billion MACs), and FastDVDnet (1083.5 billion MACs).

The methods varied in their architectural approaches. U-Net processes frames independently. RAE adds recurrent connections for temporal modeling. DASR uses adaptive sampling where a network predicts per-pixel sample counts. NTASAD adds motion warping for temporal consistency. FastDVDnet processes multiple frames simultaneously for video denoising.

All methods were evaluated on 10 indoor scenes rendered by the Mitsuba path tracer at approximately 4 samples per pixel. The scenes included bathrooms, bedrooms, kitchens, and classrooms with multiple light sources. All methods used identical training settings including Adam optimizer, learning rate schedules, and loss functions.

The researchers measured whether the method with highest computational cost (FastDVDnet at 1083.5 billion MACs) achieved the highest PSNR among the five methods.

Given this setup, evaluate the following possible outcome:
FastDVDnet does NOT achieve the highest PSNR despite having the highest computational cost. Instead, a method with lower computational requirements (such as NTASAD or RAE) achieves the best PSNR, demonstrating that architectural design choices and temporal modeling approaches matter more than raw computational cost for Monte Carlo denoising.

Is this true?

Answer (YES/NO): YES